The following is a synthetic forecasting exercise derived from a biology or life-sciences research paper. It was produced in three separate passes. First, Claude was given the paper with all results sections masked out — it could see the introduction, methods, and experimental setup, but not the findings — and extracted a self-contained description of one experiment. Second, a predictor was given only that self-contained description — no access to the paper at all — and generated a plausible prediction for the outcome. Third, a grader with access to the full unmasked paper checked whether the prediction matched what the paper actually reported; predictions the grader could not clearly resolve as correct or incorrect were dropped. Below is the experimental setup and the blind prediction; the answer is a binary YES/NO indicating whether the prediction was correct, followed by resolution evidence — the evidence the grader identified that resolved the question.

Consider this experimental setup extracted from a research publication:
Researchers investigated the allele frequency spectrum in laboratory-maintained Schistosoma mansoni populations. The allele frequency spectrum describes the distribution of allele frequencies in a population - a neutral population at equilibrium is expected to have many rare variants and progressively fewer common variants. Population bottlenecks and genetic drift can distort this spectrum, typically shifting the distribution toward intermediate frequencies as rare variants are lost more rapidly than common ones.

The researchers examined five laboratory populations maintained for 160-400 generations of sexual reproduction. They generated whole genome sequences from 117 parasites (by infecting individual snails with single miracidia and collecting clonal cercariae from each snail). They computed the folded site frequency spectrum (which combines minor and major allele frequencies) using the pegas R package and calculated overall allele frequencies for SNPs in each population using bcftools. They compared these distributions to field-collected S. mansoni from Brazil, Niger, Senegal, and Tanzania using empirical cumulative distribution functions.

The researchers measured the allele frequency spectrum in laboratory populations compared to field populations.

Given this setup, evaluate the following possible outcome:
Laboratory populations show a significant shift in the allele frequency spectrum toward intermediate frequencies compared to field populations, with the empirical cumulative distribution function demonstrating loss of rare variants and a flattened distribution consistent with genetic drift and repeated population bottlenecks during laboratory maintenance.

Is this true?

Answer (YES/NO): YES